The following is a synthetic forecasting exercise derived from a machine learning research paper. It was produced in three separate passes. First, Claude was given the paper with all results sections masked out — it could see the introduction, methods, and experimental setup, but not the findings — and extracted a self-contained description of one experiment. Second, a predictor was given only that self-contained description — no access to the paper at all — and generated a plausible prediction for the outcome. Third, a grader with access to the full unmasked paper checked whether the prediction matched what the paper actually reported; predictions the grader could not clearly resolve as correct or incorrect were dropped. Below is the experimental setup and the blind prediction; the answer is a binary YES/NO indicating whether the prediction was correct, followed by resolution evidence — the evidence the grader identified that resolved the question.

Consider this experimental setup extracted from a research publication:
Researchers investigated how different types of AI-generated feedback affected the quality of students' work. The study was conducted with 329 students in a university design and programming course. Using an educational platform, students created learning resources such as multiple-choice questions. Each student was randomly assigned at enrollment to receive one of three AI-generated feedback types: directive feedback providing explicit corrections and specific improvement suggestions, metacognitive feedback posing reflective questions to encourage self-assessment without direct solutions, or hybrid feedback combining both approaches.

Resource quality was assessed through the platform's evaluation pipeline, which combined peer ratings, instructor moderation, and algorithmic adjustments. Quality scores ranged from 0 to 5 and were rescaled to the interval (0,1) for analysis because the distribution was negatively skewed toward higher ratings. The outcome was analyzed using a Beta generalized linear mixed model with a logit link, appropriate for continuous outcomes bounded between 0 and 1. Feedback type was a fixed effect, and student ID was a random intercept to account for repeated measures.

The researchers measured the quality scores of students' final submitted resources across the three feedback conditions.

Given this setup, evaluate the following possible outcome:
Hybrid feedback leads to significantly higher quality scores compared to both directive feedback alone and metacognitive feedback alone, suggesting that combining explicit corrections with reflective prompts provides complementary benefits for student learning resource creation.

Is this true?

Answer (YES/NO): NO